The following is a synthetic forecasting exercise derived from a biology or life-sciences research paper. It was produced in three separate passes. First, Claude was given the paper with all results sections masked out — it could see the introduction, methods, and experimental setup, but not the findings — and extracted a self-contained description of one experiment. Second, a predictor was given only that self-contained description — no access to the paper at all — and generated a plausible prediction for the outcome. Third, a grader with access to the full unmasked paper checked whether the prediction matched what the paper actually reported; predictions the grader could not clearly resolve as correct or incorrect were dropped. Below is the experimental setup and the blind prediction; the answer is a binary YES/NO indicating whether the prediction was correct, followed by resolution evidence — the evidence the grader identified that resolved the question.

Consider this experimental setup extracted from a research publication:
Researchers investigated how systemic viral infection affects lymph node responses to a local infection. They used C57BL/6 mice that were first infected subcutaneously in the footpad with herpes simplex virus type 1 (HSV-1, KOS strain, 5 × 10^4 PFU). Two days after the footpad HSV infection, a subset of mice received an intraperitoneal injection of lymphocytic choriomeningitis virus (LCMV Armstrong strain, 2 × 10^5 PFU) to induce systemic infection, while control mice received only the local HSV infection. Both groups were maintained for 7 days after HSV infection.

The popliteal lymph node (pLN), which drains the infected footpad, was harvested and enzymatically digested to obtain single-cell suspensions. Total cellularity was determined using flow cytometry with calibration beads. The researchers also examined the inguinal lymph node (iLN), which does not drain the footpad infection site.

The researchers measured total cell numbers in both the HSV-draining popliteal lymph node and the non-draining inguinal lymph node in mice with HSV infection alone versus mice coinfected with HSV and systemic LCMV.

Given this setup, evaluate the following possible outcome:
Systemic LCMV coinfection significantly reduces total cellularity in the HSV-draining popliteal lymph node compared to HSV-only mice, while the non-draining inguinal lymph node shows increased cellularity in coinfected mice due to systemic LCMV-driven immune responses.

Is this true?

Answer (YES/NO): NO